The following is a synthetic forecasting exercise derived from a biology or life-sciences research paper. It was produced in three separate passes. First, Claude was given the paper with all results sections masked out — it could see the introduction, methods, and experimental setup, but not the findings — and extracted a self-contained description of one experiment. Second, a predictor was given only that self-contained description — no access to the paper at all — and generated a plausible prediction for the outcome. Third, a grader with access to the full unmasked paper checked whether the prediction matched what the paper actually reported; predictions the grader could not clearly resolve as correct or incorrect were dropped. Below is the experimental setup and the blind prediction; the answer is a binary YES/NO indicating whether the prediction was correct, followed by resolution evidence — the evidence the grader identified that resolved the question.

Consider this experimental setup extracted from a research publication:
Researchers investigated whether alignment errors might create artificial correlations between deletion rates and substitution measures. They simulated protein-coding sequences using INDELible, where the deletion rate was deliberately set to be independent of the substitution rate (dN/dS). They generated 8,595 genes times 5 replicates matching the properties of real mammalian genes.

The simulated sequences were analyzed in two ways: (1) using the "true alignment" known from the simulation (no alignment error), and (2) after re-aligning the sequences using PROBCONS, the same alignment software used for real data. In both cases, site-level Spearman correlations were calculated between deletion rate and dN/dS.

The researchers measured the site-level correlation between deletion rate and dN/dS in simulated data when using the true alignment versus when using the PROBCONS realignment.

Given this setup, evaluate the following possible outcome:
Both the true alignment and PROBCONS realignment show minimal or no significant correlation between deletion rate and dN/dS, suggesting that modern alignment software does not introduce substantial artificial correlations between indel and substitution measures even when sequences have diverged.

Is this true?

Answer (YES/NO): NO